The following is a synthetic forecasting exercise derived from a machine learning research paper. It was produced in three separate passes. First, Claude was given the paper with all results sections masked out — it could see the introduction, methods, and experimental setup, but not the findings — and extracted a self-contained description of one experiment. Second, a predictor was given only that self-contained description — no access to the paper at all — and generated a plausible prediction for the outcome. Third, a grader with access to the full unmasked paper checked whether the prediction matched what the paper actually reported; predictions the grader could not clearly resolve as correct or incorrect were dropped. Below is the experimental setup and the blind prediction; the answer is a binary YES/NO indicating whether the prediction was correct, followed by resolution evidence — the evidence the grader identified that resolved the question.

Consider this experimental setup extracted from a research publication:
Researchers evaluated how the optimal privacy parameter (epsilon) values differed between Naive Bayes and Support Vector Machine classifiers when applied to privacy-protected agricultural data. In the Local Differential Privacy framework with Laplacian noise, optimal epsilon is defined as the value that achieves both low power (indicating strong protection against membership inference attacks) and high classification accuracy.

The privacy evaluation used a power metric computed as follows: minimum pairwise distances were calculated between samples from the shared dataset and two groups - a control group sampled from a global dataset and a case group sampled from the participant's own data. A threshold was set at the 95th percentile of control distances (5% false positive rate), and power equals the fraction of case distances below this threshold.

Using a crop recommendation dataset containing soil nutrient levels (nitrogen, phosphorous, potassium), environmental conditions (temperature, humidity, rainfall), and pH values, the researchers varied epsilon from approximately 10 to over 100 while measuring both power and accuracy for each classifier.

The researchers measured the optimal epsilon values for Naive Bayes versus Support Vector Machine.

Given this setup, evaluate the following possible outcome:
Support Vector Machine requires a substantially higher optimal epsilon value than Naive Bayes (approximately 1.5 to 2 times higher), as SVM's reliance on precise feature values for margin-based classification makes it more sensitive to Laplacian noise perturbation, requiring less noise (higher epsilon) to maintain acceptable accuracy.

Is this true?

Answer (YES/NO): NO